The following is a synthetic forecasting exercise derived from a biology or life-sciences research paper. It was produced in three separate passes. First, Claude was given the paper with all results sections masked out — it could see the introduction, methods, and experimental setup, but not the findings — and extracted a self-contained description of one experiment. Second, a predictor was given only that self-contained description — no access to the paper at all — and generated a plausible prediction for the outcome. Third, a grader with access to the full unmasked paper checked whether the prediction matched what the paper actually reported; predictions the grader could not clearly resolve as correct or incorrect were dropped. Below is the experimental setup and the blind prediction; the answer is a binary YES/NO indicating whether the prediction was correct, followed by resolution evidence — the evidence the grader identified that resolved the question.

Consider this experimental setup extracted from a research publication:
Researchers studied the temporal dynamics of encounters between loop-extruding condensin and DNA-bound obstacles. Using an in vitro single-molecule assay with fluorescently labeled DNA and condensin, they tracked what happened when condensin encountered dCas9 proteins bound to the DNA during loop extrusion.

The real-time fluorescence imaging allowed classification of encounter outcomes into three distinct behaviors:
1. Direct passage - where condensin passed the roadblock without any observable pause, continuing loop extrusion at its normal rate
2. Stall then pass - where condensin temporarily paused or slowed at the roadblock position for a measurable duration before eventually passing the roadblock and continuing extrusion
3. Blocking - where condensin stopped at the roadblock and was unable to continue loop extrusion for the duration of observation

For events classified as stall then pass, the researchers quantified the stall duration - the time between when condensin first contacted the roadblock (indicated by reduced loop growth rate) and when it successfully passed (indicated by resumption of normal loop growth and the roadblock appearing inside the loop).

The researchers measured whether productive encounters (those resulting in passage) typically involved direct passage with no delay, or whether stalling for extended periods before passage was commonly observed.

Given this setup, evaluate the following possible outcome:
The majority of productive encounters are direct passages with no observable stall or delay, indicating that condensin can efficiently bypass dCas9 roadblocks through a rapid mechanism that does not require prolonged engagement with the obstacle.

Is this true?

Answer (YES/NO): YES